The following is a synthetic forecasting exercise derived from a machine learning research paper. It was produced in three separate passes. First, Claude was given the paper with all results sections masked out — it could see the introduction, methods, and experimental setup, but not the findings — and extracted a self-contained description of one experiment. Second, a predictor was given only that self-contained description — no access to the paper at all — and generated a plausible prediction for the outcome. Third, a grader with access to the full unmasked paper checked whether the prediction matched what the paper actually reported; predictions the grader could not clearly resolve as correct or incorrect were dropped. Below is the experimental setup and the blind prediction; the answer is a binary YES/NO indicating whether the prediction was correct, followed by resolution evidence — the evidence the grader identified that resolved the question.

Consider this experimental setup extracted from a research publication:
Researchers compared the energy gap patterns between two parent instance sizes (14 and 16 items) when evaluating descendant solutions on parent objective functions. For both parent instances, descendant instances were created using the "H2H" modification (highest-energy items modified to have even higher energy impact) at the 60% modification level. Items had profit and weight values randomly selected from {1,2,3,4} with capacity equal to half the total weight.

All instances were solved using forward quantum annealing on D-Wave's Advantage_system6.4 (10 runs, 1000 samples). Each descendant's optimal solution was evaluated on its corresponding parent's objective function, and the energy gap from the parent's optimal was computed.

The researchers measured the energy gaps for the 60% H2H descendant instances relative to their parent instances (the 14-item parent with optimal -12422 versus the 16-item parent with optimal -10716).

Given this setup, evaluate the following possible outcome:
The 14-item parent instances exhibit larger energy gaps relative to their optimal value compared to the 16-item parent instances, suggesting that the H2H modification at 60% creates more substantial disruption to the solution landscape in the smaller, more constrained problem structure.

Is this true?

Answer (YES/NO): YES